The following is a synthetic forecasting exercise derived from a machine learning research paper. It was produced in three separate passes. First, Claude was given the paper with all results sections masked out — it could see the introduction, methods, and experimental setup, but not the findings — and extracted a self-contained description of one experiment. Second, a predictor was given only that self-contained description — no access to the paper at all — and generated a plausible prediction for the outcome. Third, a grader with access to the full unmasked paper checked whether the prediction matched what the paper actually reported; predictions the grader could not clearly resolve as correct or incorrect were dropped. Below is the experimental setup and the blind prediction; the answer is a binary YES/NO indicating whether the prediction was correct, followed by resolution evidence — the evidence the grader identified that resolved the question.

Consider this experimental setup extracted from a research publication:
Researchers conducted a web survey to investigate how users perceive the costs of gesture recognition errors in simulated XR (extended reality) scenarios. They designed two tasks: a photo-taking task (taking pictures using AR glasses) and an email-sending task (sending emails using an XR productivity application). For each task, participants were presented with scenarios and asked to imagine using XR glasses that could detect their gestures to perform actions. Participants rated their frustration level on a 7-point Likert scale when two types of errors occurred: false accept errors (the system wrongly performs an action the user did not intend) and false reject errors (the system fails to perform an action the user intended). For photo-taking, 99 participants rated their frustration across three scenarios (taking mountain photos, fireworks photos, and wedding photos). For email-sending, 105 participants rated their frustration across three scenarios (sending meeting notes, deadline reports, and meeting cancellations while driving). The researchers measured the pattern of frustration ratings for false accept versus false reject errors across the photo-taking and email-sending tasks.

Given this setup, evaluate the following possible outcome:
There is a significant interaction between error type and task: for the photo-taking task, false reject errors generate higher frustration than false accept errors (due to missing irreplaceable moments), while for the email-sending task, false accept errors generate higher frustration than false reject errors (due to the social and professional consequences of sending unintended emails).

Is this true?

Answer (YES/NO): NO